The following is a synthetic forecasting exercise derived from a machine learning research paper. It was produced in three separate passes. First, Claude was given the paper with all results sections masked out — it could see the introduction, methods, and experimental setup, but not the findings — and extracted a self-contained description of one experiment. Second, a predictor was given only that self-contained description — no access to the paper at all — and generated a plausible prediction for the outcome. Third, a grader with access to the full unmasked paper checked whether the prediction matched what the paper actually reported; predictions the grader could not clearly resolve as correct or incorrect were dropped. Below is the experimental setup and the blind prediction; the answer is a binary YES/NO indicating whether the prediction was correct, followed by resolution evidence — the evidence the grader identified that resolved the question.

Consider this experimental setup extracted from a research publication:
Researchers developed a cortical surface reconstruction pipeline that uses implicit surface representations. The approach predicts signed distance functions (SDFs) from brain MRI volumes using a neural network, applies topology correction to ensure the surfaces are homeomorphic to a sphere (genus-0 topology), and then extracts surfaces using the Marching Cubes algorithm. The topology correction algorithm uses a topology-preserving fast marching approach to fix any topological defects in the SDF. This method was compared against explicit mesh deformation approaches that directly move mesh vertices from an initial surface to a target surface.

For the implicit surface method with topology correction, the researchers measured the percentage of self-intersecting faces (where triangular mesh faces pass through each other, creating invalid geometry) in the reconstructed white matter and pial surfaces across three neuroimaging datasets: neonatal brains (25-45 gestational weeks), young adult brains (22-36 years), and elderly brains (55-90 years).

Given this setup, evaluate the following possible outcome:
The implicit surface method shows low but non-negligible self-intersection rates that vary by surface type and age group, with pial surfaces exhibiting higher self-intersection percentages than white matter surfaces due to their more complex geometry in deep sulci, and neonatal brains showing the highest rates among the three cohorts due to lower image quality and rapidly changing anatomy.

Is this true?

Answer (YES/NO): NO